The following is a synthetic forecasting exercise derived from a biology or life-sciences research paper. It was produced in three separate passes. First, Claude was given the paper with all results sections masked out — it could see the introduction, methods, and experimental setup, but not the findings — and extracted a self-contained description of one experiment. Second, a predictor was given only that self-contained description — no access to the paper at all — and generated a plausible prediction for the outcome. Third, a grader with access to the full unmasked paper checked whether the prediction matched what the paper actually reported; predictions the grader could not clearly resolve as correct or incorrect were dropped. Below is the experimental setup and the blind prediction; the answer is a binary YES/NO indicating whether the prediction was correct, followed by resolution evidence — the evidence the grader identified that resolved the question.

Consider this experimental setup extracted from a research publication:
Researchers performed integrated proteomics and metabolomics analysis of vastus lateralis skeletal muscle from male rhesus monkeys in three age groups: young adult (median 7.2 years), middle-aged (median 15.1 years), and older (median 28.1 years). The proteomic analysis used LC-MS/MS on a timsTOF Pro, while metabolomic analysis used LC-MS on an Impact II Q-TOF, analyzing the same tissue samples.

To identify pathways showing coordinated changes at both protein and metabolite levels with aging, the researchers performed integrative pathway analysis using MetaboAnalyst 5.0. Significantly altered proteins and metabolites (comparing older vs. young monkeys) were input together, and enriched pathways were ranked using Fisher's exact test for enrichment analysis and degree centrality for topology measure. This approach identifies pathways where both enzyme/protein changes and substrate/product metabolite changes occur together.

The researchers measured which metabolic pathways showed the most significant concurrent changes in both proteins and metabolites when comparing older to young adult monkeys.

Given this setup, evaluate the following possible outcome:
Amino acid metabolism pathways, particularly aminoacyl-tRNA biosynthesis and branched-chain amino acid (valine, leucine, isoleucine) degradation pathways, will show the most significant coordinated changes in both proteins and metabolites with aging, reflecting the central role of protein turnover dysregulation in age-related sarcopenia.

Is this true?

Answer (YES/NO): NO